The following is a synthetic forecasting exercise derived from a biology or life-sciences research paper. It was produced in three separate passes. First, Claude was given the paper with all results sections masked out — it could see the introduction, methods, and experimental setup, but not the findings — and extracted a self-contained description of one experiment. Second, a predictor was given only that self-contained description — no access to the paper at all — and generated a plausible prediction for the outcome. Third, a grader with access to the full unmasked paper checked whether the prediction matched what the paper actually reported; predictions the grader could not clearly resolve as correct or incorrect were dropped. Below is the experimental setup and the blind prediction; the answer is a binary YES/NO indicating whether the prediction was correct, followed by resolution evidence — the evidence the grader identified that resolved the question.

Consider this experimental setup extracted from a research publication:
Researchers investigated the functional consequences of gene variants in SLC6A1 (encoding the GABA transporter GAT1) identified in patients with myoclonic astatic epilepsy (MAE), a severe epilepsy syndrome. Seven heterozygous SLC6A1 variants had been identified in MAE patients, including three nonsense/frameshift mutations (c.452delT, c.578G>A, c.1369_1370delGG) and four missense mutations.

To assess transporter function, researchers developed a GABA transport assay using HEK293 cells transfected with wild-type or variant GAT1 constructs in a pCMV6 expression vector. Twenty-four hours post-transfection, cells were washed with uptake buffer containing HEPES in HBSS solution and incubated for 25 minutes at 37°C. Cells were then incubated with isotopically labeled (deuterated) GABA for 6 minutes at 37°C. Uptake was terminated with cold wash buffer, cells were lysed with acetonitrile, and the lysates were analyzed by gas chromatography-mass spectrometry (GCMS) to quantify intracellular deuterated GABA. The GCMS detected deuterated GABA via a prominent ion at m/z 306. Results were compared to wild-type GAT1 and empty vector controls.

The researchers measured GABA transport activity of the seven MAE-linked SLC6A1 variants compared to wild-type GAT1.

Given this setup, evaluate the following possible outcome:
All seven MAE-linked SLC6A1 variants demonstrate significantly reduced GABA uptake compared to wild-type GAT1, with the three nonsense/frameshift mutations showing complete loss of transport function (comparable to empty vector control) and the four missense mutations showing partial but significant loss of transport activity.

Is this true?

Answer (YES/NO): NO